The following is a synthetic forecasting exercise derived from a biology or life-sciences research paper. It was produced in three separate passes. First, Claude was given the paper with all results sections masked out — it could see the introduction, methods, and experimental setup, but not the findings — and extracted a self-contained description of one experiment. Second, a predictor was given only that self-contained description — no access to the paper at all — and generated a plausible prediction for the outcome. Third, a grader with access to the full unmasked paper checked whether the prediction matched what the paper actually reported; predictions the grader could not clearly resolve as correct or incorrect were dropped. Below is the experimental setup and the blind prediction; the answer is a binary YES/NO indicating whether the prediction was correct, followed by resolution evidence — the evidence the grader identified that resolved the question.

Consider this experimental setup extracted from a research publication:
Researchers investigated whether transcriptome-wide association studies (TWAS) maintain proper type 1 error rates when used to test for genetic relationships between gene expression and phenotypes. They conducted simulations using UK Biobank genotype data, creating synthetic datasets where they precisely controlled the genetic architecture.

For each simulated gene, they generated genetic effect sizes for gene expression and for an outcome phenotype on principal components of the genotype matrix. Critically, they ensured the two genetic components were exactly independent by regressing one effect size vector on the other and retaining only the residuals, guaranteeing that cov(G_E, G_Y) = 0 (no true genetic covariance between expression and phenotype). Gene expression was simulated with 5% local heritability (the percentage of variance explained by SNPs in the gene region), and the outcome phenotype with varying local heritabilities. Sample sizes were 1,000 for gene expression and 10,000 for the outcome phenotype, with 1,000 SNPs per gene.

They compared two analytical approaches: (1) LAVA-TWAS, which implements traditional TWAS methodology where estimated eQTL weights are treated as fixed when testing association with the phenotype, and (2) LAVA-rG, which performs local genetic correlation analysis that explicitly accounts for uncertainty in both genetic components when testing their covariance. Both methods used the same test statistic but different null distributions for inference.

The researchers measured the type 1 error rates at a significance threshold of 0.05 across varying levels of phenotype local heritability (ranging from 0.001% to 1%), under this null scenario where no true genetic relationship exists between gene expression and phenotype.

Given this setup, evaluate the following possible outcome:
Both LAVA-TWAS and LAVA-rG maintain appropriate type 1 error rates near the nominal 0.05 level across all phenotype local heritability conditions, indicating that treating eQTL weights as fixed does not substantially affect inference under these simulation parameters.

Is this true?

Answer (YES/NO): NO